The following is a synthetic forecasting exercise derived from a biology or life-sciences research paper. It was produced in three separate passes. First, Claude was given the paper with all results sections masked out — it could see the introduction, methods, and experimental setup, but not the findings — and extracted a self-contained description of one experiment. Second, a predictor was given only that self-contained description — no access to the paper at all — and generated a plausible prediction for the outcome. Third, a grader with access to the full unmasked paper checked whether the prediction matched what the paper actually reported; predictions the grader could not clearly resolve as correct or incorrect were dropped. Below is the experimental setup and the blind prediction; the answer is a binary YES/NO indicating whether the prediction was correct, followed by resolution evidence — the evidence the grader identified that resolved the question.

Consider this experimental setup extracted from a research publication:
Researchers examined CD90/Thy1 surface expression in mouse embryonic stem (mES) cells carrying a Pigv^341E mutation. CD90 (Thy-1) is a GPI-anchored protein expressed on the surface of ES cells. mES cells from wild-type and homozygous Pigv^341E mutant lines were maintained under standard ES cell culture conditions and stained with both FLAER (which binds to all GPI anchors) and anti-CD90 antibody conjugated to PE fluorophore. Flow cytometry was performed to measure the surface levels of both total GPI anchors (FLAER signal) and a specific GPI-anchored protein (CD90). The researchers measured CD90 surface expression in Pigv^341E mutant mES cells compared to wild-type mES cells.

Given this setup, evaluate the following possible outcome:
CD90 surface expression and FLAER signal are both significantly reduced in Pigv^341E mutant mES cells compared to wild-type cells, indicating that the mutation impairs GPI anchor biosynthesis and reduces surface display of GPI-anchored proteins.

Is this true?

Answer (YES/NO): YES